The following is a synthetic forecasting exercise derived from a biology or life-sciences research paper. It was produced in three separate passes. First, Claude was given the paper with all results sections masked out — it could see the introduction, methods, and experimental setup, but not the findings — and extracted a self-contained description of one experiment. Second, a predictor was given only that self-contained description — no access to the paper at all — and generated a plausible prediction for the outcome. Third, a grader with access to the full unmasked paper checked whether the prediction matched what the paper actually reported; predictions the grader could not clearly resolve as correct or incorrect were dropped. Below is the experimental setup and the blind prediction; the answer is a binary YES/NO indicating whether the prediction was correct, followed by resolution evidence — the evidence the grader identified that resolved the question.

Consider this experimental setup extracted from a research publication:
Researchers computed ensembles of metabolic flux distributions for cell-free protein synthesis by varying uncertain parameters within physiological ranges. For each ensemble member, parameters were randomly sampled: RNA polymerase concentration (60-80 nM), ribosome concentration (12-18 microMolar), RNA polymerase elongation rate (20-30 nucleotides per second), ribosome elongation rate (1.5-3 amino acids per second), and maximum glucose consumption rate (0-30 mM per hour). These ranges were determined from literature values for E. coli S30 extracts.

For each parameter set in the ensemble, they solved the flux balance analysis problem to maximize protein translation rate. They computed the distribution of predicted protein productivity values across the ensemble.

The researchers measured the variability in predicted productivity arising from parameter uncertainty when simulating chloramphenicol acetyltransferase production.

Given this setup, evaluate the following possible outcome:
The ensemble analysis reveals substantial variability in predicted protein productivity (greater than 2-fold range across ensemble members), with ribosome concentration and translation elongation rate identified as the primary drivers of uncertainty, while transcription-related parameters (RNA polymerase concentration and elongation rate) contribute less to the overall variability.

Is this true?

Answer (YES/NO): NO